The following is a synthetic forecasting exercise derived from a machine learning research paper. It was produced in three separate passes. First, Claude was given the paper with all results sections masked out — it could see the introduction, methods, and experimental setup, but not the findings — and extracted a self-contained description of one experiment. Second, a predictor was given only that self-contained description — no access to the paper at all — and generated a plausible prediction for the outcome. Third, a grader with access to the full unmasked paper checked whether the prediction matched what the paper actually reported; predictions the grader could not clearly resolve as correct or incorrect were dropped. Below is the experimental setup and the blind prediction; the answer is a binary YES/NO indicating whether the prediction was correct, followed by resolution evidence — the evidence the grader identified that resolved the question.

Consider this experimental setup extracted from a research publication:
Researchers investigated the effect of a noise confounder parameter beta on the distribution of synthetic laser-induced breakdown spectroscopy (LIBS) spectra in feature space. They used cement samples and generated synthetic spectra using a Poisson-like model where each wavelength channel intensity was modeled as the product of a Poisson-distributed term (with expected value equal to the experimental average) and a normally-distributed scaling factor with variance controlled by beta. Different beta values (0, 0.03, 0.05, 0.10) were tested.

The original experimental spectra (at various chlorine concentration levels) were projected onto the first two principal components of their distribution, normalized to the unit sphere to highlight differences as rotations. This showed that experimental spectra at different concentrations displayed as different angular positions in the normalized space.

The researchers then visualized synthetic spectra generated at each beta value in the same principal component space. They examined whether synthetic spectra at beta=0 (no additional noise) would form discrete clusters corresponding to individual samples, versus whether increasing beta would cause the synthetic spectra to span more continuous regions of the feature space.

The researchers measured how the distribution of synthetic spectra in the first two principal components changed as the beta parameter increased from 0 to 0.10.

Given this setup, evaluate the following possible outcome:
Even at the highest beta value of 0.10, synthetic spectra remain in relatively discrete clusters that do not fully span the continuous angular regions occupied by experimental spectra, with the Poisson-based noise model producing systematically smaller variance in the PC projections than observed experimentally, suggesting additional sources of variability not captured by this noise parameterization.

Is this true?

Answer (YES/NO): NO